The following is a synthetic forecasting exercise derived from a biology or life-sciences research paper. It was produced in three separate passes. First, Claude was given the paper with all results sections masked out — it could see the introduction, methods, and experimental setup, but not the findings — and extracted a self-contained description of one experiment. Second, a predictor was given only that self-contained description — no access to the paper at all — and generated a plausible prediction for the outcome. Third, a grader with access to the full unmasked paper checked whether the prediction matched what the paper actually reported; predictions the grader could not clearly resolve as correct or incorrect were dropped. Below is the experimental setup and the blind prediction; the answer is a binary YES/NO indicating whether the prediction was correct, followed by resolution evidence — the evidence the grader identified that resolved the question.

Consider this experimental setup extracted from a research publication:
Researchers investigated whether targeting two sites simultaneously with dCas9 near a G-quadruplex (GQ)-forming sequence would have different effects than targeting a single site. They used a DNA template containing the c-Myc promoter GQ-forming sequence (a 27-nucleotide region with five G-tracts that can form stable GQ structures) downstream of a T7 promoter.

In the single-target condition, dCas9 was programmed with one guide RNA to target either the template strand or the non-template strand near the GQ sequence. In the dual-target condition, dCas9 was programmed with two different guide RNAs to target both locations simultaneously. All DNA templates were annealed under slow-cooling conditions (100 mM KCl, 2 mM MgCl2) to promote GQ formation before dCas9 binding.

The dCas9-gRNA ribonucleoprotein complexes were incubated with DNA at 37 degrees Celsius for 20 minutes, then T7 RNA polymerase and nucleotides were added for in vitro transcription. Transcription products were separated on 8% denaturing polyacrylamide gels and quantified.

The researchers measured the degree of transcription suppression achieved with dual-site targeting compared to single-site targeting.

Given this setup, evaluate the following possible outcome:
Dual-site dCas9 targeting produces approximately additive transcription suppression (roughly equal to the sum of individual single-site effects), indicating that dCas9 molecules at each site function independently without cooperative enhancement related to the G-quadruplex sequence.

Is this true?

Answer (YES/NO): NO